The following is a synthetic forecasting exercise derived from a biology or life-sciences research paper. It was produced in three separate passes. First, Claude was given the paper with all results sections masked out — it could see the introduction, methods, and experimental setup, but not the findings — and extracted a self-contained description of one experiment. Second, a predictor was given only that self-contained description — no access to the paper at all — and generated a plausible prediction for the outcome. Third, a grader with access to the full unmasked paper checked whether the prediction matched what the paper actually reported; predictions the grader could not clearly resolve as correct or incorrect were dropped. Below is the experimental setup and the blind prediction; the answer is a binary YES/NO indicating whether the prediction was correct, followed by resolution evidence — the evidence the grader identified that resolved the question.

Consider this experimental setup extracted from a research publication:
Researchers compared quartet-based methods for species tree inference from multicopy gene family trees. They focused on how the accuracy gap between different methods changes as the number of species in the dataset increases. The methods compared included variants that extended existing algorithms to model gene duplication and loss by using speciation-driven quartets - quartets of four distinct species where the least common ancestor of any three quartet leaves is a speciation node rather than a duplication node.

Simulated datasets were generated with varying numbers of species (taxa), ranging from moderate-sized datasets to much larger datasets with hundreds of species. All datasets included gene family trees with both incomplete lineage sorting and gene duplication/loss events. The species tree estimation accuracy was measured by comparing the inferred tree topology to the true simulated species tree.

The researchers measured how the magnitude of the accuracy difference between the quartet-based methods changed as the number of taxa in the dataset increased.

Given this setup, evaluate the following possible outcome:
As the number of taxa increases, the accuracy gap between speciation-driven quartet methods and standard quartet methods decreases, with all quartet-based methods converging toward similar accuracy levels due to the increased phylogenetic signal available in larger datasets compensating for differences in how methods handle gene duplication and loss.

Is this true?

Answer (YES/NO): NO